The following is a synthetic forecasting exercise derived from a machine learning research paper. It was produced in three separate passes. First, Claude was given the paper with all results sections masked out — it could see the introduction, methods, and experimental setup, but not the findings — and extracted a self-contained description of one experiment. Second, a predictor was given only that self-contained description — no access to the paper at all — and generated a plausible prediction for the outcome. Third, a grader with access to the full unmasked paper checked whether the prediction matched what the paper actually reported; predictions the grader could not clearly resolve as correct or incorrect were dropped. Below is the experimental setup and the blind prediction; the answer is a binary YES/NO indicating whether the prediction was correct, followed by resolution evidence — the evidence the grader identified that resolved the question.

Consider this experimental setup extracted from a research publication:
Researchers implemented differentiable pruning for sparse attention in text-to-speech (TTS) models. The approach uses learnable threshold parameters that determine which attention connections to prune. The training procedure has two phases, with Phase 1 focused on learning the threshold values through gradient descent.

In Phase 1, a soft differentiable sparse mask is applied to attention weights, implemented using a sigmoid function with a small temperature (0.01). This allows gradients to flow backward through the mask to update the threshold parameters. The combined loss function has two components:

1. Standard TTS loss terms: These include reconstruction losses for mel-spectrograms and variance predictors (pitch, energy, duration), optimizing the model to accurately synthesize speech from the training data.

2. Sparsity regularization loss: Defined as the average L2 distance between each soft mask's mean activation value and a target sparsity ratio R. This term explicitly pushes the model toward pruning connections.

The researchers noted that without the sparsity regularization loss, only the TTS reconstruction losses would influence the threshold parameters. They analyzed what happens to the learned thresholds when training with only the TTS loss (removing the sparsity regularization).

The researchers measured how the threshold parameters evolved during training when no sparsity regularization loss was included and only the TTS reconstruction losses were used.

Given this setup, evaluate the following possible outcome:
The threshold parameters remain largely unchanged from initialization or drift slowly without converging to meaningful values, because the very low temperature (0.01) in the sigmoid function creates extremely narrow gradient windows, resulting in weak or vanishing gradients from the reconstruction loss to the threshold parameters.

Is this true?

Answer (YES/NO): YES